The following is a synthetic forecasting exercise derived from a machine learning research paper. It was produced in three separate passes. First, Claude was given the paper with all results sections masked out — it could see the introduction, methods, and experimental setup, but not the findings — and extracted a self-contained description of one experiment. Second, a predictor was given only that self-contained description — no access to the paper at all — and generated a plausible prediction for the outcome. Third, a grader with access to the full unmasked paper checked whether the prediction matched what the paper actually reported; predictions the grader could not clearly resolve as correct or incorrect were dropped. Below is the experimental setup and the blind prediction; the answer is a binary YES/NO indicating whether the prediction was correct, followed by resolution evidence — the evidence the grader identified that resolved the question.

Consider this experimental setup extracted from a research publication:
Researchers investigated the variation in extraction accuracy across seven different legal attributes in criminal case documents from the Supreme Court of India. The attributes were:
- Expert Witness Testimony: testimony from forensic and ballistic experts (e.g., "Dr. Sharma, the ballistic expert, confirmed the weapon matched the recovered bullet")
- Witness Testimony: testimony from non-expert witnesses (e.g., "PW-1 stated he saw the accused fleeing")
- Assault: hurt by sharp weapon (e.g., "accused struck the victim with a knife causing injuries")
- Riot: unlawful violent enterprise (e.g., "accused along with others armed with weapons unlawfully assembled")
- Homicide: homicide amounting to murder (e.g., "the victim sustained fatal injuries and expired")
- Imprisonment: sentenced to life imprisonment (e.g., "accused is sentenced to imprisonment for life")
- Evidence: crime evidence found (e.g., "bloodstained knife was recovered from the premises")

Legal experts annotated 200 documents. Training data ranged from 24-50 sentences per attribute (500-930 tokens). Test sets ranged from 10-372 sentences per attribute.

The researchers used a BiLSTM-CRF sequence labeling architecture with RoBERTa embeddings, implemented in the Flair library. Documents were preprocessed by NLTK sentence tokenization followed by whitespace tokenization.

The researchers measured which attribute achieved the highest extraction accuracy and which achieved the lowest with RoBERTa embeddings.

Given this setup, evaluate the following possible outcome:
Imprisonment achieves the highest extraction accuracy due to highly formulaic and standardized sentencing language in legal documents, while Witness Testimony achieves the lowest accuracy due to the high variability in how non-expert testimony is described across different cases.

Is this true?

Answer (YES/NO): NO